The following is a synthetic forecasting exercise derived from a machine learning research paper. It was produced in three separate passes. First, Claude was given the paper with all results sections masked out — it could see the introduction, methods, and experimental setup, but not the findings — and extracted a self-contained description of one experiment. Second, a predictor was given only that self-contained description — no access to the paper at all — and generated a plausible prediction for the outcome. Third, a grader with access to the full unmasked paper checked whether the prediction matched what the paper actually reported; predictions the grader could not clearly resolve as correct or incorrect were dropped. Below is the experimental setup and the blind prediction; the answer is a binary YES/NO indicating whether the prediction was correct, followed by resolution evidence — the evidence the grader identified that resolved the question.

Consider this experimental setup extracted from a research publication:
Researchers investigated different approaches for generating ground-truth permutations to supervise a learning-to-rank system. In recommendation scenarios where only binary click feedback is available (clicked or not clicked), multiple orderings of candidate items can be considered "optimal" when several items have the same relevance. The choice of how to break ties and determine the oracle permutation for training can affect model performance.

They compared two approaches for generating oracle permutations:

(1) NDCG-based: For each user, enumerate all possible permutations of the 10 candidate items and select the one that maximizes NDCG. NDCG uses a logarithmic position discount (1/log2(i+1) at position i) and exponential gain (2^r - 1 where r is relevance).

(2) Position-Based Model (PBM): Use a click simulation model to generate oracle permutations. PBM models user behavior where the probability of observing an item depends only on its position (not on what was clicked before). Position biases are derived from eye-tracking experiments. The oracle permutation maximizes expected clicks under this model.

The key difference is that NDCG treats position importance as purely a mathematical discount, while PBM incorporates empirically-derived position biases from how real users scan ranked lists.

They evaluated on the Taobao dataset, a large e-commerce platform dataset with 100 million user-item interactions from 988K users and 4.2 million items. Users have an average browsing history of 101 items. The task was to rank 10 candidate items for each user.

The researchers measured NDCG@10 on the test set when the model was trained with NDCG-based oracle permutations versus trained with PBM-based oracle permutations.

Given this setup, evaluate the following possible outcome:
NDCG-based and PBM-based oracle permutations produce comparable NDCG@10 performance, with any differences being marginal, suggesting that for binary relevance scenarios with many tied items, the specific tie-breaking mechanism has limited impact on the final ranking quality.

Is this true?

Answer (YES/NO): NO